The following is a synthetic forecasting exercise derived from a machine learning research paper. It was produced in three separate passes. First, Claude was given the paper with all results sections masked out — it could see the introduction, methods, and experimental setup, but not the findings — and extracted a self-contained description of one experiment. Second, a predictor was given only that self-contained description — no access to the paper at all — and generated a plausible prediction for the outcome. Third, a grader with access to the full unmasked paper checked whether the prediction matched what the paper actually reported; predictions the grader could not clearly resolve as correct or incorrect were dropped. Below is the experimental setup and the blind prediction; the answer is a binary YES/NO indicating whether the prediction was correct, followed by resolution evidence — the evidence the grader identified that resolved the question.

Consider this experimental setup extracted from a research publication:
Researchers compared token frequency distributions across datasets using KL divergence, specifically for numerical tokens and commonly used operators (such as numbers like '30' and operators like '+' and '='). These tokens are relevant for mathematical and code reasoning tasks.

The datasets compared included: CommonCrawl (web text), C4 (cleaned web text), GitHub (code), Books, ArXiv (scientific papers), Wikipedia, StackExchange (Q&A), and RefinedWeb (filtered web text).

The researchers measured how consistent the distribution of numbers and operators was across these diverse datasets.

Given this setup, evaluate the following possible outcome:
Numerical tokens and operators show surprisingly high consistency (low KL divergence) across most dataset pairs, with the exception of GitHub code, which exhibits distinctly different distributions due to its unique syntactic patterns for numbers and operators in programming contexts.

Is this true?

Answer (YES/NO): NO